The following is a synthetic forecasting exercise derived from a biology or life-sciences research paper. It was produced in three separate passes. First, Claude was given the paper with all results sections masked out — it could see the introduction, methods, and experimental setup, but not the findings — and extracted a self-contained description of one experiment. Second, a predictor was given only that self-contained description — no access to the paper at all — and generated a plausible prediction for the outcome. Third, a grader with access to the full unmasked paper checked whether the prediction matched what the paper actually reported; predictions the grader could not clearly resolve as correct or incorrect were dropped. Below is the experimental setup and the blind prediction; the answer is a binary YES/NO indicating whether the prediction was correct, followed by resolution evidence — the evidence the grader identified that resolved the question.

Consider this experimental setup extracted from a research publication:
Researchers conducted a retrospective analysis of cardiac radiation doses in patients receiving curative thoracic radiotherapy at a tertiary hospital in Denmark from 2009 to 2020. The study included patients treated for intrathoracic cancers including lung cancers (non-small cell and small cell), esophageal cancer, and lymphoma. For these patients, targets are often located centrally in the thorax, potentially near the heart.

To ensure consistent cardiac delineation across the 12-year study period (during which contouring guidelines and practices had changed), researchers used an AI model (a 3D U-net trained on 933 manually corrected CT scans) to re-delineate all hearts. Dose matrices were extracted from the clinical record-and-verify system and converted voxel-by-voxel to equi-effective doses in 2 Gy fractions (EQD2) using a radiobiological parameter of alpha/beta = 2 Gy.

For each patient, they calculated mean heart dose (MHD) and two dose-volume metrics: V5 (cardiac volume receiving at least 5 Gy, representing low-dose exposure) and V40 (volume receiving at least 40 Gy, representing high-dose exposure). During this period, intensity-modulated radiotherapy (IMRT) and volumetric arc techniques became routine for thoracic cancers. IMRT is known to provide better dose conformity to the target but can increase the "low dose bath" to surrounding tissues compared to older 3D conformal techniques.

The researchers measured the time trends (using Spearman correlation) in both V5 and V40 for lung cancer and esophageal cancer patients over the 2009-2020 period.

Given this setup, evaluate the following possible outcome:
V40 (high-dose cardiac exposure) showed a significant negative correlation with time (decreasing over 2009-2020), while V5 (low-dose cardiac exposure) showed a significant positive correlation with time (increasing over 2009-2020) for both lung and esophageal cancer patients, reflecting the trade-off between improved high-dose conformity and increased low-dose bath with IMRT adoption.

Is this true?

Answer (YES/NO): NO